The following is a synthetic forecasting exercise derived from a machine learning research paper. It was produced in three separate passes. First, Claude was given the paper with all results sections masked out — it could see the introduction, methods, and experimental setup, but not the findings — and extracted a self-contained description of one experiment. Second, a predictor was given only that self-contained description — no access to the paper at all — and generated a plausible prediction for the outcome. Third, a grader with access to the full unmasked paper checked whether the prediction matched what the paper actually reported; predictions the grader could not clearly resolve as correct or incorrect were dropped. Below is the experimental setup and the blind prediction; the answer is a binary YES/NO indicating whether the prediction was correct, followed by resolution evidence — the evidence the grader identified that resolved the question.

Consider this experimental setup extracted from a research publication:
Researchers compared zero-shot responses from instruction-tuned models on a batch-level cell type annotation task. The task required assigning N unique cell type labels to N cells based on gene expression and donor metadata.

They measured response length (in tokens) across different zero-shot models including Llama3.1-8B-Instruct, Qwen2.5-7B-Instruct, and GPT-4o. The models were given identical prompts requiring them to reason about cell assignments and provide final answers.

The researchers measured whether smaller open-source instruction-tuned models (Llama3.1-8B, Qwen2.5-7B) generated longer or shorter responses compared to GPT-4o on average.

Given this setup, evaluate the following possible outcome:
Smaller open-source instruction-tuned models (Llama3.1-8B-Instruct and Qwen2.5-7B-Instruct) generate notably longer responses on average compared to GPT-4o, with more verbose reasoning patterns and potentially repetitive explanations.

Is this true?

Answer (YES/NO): YES